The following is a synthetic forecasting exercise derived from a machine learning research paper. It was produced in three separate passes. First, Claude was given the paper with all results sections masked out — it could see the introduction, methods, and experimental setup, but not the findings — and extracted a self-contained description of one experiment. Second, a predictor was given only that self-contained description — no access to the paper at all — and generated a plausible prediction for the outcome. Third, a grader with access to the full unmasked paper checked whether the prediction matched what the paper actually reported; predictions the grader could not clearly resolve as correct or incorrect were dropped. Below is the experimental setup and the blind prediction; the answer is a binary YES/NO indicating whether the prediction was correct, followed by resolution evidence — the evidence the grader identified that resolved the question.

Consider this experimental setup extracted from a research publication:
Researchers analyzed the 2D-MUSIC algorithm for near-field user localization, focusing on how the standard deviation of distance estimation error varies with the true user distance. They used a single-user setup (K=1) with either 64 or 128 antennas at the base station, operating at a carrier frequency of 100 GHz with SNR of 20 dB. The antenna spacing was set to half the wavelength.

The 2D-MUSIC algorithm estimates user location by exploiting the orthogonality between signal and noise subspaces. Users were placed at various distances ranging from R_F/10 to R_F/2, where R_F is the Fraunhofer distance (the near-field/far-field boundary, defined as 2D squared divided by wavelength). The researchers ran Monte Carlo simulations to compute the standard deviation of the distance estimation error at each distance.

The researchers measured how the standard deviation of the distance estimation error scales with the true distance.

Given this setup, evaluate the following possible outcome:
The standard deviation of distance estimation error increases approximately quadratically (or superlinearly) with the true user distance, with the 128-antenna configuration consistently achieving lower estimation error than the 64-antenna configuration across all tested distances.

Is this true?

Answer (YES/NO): YES